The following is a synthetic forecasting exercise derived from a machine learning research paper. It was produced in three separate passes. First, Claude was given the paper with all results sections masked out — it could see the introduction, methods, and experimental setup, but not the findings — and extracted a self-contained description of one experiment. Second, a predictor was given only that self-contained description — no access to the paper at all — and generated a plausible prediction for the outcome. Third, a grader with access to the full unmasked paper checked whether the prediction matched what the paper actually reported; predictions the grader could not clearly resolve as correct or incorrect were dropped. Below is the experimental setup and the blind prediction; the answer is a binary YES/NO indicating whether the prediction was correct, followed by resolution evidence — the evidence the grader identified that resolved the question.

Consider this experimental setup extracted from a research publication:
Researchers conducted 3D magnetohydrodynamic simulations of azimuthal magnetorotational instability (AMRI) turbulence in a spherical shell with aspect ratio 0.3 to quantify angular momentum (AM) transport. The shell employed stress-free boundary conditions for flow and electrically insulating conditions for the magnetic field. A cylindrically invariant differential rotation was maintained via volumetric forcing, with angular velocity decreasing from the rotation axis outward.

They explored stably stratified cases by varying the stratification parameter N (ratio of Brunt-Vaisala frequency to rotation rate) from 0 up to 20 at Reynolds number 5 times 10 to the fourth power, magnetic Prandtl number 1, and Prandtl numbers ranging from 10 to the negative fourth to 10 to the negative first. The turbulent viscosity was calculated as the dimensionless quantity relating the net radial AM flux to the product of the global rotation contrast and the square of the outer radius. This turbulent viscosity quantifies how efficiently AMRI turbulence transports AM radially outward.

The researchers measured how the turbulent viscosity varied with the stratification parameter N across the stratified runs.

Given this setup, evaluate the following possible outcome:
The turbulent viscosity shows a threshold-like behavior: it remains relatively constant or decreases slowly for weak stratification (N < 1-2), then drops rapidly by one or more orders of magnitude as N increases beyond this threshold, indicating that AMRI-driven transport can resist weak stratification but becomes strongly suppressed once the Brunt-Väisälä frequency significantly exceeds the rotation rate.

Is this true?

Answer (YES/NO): NO